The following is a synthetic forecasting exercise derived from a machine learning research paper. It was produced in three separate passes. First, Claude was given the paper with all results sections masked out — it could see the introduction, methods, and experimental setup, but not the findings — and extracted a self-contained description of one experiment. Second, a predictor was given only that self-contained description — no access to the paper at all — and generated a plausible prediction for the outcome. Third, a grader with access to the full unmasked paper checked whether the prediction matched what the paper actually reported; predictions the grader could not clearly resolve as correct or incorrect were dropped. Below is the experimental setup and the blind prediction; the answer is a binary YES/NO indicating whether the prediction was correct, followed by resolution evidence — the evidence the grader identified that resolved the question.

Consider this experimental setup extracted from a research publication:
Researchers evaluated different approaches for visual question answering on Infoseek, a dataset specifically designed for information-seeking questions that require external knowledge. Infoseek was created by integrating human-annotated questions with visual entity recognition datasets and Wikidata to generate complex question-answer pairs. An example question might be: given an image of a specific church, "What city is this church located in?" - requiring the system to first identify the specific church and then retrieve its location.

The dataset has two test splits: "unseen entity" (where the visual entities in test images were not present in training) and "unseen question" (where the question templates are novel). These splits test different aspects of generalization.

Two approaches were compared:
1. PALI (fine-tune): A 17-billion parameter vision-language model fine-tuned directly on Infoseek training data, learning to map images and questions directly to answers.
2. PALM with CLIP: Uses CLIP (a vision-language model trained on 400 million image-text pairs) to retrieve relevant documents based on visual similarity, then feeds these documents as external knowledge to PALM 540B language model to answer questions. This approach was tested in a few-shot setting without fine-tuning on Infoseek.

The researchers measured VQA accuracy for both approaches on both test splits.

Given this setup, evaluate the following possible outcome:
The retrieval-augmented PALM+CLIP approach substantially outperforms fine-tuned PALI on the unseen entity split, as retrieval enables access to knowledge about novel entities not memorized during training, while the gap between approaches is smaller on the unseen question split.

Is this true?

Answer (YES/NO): NO